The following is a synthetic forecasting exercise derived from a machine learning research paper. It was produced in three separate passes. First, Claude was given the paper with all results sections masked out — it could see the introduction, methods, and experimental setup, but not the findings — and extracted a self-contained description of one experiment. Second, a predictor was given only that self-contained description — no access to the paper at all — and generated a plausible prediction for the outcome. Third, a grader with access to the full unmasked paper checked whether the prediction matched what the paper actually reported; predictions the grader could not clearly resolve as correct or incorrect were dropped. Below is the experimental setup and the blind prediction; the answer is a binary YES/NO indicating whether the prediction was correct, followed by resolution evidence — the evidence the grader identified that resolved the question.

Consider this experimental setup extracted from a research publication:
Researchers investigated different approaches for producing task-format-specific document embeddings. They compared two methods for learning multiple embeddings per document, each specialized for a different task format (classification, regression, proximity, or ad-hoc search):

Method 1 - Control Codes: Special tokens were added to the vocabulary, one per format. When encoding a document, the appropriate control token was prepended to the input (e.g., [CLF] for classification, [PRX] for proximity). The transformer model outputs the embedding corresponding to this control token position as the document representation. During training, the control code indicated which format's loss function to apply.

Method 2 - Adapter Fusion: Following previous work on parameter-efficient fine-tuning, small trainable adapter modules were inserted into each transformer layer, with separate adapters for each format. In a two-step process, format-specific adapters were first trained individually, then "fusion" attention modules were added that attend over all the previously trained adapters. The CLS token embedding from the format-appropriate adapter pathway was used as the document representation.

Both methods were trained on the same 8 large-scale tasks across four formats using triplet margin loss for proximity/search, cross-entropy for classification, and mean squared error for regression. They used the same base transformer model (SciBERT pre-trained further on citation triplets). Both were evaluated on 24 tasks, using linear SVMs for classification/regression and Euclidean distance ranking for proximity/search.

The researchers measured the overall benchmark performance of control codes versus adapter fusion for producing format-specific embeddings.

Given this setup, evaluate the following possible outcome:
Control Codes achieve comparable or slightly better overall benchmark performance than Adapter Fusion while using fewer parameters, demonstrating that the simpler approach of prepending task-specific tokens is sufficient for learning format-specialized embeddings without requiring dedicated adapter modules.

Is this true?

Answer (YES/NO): NO